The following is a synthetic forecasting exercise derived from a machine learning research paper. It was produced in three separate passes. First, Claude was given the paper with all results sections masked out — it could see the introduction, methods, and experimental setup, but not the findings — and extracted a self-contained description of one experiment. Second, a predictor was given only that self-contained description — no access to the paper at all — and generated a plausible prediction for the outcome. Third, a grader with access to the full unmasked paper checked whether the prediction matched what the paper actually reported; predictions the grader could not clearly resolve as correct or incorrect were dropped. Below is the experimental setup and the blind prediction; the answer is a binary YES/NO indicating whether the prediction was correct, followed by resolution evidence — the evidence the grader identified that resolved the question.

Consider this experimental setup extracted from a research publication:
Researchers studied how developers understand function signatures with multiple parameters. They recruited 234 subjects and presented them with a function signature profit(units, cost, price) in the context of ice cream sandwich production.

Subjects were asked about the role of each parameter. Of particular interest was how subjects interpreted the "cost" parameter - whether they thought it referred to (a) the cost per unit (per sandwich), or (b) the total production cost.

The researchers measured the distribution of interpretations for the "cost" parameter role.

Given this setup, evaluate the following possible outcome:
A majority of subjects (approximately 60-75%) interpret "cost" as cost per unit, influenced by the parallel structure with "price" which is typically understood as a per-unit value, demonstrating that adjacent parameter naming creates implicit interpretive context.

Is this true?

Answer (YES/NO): NO